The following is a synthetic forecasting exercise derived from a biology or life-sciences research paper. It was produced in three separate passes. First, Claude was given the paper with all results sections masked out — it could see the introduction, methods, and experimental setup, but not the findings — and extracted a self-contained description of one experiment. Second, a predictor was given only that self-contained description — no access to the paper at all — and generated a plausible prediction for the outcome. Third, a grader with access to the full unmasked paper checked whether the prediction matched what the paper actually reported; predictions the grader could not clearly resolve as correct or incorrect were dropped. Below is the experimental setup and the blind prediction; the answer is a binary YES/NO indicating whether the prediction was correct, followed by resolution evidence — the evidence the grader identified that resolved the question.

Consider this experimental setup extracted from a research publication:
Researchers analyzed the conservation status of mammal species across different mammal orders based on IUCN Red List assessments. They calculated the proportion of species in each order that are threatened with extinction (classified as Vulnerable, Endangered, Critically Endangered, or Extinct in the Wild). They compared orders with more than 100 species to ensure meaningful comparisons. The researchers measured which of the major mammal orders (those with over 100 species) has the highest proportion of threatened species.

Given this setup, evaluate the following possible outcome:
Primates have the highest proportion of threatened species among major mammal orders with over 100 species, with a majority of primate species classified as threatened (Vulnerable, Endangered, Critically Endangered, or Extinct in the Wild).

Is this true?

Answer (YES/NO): YES